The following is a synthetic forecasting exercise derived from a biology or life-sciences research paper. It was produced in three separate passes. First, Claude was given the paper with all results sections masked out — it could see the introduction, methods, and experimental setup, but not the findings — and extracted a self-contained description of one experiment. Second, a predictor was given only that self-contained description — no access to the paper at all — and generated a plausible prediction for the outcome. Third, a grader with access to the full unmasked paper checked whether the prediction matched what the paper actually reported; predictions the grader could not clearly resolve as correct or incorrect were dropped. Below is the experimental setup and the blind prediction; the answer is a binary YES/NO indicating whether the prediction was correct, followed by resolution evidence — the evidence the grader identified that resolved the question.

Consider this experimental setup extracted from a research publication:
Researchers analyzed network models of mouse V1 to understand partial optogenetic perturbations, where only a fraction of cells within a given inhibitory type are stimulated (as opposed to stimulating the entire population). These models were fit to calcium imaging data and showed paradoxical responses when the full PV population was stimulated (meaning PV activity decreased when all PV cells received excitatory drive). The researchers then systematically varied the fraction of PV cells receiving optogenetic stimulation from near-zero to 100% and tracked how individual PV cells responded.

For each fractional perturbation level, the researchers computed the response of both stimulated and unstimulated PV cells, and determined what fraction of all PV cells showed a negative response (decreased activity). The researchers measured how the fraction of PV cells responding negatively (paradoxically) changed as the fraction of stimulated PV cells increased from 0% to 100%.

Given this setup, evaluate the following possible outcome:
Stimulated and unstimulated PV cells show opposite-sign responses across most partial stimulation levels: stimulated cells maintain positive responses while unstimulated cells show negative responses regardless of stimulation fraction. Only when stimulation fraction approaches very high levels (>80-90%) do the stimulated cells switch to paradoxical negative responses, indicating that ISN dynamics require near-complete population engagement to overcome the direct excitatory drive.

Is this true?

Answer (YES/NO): NO